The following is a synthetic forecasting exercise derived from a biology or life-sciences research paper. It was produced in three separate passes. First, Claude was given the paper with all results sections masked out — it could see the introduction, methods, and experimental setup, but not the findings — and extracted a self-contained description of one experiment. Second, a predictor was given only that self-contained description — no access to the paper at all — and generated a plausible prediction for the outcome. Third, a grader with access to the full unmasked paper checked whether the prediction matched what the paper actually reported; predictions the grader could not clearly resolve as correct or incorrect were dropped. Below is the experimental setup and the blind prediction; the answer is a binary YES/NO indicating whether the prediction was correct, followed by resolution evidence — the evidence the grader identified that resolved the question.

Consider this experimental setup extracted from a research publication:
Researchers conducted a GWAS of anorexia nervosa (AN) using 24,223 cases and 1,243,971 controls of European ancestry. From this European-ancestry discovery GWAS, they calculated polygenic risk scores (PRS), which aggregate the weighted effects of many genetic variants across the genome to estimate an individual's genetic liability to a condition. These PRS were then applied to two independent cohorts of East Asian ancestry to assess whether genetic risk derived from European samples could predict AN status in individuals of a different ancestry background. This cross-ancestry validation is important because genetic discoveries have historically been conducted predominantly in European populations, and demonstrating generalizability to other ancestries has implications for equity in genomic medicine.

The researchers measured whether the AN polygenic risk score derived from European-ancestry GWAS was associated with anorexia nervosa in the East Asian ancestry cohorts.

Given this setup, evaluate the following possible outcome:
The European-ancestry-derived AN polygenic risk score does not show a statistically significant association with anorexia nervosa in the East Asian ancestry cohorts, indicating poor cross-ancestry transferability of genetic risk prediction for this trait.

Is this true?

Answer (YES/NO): NO